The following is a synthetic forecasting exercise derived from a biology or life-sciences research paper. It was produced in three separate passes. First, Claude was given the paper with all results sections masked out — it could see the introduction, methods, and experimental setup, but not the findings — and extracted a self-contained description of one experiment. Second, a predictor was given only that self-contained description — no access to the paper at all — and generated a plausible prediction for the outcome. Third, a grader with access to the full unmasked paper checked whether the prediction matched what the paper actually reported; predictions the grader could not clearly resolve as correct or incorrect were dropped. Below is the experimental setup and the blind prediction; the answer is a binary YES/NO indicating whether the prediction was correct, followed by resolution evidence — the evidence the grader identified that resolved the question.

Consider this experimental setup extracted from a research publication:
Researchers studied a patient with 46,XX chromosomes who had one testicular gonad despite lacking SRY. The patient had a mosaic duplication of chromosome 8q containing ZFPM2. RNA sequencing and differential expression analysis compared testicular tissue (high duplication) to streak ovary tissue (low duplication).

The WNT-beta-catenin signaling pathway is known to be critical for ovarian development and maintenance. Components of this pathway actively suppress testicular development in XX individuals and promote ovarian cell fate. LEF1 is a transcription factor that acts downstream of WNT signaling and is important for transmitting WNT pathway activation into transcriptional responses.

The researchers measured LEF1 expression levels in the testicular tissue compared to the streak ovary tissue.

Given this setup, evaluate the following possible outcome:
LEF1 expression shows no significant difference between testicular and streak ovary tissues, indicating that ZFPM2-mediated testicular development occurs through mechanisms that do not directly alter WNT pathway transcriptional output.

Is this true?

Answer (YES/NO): NO